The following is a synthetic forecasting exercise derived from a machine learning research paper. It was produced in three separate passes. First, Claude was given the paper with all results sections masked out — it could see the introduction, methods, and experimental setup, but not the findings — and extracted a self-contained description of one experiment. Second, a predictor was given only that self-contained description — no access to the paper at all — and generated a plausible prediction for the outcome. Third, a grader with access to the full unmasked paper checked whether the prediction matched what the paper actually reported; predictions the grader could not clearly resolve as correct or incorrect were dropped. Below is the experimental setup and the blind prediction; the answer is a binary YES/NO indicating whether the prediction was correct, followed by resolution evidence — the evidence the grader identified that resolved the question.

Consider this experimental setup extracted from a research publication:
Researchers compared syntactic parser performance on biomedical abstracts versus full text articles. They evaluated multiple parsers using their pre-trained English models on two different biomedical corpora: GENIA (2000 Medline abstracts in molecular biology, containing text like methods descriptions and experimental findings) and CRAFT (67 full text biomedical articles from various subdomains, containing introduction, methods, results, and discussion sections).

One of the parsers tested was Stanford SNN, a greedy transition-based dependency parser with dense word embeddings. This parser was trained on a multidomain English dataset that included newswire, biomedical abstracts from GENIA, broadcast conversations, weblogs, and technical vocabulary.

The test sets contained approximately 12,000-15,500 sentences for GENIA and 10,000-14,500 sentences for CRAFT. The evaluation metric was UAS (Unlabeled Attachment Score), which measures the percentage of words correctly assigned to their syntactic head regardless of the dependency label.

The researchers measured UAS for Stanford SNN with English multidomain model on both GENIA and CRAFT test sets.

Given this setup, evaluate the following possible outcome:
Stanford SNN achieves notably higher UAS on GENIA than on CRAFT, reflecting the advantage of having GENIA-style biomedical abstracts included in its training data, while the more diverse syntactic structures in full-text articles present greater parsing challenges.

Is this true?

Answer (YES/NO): YES